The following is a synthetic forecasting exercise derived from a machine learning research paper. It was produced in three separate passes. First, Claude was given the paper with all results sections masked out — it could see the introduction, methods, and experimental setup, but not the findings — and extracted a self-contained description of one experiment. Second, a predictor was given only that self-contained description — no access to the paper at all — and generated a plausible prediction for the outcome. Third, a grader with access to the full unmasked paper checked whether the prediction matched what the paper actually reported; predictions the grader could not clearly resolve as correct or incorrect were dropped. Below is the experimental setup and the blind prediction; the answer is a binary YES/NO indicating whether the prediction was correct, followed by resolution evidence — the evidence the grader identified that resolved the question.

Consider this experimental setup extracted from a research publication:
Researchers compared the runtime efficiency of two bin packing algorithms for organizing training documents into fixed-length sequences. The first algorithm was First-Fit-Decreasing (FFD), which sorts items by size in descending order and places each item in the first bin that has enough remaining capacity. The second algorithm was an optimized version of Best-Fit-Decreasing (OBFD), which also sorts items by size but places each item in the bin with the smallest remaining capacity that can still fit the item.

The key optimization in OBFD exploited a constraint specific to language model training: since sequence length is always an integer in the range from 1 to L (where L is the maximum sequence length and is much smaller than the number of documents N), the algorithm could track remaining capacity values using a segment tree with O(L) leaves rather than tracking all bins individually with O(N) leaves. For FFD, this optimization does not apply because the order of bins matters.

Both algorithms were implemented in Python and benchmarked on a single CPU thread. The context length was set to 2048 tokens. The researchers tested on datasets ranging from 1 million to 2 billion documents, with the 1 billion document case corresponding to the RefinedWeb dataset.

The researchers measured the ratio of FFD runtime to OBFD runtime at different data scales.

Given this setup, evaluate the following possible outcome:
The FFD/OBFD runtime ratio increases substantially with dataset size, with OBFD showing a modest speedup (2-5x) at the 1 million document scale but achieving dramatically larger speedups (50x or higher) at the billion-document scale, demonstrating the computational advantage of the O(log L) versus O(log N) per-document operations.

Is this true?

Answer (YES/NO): NO